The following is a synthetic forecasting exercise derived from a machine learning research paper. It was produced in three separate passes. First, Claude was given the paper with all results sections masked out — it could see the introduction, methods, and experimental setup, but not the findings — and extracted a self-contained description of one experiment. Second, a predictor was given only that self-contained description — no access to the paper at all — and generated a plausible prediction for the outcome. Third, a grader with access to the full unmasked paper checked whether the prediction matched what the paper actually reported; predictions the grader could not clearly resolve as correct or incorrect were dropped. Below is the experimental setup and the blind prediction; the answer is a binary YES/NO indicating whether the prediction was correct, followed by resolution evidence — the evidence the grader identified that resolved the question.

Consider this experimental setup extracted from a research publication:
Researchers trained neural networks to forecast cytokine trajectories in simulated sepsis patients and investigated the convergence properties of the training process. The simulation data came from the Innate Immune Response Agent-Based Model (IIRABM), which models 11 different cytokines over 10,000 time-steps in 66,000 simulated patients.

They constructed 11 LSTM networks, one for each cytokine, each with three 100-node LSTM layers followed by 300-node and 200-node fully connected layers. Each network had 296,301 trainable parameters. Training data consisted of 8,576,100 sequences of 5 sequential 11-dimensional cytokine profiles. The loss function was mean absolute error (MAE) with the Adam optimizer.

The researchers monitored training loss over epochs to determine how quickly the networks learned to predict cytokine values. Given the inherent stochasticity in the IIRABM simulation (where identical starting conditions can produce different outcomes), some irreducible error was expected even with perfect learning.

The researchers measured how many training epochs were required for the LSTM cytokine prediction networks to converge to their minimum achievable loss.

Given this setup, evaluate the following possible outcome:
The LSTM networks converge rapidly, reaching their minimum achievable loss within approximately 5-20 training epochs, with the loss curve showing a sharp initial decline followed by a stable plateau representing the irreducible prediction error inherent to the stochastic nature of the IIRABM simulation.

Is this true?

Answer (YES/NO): NO